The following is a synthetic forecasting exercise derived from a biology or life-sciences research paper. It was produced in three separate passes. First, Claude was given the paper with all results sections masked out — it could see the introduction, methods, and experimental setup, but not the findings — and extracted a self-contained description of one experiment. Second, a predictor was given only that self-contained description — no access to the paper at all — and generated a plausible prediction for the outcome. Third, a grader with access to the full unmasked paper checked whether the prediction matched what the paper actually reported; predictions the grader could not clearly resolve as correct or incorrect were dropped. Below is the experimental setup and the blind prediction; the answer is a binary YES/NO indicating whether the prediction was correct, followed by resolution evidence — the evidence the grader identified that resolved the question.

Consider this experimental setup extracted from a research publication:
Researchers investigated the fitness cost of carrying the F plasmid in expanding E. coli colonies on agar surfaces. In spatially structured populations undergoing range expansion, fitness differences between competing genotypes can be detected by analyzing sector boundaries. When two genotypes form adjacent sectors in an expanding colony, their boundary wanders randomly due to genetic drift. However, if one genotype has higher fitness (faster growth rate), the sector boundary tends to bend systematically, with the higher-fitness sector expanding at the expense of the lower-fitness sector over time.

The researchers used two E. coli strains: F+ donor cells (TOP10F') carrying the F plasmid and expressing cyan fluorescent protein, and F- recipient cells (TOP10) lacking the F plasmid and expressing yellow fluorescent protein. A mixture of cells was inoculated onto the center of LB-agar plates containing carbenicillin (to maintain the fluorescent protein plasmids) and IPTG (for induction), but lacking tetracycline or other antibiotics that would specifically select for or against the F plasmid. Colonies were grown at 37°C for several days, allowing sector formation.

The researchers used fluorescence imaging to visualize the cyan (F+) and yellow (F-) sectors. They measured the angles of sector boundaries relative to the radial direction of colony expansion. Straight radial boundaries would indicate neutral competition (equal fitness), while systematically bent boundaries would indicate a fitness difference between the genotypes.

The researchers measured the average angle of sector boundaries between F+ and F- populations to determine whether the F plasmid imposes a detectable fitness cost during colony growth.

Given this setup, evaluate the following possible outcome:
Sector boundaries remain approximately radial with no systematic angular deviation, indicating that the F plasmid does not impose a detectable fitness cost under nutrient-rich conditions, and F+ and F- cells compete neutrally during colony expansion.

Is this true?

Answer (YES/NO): NO